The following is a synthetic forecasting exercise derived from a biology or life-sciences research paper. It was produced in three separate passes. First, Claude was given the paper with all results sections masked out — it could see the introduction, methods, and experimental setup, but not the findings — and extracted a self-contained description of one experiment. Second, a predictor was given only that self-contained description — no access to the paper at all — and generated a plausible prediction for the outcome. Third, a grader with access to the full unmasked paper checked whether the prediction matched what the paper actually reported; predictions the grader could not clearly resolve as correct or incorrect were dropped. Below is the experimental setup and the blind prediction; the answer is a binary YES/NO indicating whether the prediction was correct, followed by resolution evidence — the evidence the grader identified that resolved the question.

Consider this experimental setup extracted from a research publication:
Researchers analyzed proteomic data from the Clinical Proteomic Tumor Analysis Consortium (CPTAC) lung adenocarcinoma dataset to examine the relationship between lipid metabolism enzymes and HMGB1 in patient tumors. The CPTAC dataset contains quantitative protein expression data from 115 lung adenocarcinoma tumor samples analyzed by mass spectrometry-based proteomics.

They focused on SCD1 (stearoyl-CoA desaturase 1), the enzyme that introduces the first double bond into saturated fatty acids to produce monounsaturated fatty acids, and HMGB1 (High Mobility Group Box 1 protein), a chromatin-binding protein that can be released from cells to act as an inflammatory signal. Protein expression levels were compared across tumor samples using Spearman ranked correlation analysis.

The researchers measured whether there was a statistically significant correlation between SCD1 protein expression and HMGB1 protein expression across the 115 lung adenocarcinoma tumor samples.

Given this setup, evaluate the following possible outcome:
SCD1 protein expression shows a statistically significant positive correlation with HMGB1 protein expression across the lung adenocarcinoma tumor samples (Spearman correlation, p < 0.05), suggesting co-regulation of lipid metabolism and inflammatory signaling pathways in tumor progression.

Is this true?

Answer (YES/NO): NO